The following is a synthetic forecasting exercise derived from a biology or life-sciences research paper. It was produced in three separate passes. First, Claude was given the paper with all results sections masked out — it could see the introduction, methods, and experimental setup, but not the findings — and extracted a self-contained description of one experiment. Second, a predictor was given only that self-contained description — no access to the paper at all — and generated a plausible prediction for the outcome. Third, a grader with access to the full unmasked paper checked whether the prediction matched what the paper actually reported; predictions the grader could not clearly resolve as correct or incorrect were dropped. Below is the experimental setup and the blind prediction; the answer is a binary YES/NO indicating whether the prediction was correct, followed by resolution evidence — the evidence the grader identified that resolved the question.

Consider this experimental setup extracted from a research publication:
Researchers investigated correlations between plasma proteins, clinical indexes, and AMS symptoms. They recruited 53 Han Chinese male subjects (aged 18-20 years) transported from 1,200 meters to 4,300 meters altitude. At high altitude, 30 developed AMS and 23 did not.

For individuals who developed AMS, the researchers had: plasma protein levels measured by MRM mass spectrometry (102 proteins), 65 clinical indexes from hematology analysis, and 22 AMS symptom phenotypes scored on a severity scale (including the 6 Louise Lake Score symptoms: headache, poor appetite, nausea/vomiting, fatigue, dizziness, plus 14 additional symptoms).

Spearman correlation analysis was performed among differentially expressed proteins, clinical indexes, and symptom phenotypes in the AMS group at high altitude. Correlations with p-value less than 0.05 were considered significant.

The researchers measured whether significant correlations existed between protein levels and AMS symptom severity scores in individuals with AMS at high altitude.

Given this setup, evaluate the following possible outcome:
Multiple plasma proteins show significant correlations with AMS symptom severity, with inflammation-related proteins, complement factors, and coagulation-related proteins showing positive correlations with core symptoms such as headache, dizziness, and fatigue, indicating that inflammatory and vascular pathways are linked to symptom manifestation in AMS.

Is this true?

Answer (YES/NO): NO